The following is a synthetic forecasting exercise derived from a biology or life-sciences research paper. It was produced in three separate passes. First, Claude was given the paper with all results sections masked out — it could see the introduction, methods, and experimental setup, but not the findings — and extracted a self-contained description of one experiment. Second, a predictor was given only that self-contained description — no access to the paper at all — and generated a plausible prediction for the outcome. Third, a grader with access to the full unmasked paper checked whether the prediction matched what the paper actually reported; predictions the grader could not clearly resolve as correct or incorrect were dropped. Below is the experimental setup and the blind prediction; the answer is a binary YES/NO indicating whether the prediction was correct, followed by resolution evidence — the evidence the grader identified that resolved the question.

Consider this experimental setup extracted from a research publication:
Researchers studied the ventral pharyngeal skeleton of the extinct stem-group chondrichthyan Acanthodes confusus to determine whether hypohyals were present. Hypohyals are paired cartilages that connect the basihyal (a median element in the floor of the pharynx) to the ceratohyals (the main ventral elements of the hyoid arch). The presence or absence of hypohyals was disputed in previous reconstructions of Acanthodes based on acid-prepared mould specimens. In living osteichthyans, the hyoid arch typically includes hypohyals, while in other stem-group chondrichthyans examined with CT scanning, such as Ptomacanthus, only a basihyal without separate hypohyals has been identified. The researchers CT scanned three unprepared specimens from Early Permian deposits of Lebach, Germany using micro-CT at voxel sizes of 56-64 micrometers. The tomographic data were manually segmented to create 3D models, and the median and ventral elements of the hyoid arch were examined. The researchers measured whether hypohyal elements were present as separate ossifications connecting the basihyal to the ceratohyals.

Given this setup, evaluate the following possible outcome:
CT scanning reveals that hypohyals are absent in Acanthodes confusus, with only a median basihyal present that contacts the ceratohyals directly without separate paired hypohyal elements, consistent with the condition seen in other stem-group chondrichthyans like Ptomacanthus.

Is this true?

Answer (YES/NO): YES